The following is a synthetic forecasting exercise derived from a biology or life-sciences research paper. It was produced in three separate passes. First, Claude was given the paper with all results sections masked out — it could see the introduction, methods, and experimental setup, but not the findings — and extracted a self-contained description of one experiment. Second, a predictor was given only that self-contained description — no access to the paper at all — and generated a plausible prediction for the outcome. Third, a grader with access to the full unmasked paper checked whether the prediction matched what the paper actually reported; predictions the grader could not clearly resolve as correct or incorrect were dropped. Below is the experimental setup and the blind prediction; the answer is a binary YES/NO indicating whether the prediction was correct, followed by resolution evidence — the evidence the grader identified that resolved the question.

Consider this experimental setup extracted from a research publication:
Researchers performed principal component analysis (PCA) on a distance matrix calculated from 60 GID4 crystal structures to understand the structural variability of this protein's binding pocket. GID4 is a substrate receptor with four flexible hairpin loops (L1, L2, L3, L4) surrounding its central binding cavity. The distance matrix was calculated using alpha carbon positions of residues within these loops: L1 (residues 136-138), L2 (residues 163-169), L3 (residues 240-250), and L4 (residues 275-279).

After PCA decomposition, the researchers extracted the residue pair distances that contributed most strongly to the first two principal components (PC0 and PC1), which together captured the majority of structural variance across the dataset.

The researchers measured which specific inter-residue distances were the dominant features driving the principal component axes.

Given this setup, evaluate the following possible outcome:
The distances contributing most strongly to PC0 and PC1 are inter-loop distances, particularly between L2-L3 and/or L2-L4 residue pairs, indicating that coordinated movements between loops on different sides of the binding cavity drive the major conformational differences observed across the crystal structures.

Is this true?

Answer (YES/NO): NO